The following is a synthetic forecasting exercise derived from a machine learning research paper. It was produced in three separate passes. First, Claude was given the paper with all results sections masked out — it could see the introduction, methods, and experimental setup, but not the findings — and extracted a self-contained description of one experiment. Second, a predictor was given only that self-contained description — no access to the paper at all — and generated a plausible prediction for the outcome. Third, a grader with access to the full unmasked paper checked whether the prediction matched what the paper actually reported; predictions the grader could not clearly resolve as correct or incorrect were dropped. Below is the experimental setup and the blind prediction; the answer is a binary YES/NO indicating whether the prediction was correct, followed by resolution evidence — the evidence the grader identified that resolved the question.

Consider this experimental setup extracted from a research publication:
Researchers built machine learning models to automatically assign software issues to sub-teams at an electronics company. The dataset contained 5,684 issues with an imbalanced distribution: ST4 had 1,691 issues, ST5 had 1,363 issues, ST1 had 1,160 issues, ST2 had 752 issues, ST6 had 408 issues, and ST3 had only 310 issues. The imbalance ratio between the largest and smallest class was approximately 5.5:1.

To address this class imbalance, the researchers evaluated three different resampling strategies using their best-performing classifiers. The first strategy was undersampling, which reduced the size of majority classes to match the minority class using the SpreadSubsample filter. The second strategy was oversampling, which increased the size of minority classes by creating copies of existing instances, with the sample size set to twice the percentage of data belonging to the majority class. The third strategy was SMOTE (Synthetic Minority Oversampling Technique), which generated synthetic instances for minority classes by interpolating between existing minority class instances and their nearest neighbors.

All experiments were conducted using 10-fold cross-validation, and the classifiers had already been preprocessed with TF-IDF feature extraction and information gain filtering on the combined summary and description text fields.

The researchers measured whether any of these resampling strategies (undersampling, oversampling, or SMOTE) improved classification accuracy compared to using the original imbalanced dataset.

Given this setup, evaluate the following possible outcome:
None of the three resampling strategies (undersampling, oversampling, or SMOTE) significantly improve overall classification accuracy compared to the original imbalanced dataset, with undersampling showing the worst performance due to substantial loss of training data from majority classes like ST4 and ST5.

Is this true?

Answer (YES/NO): YES